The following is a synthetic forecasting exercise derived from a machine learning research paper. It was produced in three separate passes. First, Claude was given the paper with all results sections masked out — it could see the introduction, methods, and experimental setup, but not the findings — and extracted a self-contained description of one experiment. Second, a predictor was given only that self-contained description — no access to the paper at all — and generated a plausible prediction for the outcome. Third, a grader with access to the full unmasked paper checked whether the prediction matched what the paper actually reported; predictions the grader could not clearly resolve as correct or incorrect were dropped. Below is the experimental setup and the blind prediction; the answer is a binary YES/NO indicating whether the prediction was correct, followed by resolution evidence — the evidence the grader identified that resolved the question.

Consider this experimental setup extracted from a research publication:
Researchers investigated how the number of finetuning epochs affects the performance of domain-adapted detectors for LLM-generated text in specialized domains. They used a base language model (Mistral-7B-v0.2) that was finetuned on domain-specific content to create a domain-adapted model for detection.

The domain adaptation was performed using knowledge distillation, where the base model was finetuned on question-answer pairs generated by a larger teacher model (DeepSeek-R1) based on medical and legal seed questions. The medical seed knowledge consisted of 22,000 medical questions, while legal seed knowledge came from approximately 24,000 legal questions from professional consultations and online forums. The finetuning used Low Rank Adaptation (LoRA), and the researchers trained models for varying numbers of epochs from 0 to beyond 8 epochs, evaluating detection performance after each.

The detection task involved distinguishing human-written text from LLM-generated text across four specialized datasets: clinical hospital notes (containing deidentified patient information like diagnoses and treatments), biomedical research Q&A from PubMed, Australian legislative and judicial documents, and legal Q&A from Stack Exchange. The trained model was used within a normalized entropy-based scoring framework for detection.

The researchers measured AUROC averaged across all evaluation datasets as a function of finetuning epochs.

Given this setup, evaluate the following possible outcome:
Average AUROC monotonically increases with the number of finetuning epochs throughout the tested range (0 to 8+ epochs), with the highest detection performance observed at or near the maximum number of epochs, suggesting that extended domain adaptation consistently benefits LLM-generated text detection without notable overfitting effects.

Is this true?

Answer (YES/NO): NO